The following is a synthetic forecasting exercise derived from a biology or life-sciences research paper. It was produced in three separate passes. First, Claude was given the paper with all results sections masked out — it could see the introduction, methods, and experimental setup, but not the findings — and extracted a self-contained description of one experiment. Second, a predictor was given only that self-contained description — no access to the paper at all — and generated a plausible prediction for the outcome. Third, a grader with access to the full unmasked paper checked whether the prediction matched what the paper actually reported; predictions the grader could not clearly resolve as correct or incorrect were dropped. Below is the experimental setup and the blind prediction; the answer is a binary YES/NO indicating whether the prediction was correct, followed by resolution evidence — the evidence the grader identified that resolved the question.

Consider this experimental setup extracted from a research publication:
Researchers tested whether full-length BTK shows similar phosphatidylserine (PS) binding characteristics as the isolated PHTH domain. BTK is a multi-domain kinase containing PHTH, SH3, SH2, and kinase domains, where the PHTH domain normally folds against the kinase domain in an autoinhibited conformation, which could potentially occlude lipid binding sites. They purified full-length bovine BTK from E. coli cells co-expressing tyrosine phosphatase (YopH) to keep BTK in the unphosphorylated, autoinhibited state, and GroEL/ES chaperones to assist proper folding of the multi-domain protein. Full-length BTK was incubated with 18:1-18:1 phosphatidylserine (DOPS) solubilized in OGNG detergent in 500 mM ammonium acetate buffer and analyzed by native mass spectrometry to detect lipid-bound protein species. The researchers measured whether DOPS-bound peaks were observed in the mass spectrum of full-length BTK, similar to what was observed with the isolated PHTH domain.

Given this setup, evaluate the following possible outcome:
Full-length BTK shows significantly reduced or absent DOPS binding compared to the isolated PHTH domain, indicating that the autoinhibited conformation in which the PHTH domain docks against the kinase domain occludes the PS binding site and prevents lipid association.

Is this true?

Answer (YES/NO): NO